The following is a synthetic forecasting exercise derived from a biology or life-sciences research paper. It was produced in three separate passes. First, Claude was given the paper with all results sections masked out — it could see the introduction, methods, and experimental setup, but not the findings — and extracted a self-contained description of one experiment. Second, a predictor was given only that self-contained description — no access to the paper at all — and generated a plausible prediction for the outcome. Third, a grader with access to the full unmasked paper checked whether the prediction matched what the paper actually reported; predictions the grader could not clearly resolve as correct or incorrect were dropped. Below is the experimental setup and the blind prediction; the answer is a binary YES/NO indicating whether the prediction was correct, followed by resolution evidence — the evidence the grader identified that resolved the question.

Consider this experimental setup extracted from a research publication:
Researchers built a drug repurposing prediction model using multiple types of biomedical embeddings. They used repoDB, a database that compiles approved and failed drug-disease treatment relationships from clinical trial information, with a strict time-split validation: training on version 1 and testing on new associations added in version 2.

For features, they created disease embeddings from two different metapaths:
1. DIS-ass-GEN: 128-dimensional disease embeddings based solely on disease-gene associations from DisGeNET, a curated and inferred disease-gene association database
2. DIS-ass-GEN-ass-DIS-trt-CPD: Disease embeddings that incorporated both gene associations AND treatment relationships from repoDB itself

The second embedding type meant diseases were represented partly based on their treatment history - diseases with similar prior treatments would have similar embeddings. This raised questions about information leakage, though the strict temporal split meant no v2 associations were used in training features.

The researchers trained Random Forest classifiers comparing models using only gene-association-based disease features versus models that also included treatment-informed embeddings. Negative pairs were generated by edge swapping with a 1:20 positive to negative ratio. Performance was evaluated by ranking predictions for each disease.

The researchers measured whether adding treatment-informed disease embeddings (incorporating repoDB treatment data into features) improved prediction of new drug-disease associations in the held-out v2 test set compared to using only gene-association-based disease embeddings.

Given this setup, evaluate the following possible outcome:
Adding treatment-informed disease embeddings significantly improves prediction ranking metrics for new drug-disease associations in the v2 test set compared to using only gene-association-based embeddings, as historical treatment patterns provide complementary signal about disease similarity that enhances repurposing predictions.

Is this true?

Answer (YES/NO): YES